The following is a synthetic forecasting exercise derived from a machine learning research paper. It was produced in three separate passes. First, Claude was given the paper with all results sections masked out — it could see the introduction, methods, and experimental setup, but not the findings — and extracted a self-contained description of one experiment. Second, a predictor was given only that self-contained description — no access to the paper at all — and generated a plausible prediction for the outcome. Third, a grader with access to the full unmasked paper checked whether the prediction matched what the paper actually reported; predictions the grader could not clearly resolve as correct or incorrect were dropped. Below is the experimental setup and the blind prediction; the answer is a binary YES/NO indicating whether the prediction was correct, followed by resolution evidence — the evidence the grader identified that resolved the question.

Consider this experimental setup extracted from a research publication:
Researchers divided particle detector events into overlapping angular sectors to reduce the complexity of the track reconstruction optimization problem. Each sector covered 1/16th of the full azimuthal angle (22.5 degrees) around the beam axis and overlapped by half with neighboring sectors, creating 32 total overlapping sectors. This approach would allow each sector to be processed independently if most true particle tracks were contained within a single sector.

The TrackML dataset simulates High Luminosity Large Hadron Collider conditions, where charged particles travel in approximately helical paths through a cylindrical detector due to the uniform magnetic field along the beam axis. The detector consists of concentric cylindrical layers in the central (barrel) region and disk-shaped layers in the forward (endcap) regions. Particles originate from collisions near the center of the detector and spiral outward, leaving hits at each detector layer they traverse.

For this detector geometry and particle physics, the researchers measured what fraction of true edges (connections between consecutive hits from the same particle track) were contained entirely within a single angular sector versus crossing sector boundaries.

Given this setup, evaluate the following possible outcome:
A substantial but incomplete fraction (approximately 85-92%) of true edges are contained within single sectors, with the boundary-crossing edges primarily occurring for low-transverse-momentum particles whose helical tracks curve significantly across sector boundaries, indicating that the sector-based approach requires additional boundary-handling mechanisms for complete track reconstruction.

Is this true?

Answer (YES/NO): NO